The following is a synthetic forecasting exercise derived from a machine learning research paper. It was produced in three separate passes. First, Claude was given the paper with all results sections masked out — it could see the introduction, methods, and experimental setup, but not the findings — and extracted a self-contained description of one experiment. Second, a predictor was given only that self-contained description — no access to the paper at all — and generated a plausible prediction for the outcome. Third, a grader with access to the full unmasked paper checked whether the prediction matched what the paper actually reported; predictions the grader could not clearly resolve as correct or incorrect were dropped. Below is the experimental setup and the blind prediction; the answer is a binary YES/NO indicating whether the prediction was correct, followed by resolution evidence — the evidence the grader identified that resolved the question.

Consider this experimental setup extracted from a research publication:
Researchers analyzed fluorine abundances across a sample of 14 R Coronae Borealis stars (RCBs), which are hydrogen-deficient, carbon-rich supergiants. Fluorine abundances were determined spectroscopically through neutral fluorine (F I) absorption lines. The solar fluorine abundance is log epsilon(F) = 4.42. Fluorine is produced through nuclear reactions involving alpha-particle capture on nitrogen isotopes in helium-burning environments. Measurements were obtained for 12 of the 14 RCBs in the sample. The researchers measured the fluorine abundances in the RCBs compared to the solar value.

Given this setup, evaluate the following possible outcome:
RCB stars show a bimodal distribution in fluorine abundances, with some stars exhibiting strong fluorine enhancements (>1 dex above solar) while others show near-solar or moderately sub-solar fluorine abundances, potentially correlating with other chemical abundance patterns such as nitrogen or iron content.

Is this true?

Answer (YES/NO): NO